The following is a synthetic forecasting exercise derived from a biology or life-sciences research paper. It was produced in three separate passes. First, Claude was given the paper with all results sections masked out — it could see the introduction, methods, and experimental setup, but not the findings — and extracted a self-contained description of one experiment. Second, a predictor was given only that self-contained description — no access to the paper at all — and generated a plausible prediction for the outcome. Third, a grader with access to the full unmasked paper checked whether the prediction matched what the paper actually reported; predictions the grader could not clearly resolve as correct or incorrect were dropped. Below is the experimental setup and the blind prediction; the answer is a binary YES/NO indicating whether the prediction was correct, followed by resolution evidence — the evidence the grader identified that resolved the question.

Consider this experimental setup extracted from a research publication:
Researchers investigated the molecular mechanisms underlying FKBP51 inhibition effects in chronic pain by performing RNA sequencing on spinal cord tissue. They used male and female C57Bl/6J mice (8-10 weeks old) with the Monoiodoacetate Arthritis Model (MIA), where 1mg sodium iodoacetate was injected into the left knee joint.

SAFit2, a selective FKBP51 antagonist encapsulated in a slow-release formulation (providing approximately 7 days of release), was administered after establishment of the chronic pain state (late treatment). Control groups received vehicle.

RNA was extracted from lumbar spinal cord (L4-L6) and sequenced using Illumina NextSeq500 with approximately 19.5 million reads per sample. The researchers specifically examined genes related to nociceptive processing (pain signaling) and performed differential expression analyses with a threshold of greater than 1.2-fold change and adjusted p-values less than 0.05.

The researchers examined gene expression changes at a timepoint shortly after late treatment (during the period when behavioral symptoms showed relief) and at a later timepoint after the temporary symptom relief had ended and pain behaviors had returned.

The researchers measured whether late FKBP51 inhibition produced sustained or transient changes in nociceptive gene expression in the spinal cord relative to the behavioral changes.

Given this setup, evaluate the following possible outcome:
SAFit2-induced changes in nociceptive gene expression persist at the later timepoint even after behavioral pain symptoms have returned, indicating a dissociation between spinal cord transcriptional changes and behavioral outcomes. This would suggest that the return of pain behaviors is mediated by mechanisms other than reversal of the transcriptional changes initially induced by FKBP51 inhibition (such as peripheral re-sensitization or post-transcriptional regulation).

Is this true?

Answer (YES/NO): NO